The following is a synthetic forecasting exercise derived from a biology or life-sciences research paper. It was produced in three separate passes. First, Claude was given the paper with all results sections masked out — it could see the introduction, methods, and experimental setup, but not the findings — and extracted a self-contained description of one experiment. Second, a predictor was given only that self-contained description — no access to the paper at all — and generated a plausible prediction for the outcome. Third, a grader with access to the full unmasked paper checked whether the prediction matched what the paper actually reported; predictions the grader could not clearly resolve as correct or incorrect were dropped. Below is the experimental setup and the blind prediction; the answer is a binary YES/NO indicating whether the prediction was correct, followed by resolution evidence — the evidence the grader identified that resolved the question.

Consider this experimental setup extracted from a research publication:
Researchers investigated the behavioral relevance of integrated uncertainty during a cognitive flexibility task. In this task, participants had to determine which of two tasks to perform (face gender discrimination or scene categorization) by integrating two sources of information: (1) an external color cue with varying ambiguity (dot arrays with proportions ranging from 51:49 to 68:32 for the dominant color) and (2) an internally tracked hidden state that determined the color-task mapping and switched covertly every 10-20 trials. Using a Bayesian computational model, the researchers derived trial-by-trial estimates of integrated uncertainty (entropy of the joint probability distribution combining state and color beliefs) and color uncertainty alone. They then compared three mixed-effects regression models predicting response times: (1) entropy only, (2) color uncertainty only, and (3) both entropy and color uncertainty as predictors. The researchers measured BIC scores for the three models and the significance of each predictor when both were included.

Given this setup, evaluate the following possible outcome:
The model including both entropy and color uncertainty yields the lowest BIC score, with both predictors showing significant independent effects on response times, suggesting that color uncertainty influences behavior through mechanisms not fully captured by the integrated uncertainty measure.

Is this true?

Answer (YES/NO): NO